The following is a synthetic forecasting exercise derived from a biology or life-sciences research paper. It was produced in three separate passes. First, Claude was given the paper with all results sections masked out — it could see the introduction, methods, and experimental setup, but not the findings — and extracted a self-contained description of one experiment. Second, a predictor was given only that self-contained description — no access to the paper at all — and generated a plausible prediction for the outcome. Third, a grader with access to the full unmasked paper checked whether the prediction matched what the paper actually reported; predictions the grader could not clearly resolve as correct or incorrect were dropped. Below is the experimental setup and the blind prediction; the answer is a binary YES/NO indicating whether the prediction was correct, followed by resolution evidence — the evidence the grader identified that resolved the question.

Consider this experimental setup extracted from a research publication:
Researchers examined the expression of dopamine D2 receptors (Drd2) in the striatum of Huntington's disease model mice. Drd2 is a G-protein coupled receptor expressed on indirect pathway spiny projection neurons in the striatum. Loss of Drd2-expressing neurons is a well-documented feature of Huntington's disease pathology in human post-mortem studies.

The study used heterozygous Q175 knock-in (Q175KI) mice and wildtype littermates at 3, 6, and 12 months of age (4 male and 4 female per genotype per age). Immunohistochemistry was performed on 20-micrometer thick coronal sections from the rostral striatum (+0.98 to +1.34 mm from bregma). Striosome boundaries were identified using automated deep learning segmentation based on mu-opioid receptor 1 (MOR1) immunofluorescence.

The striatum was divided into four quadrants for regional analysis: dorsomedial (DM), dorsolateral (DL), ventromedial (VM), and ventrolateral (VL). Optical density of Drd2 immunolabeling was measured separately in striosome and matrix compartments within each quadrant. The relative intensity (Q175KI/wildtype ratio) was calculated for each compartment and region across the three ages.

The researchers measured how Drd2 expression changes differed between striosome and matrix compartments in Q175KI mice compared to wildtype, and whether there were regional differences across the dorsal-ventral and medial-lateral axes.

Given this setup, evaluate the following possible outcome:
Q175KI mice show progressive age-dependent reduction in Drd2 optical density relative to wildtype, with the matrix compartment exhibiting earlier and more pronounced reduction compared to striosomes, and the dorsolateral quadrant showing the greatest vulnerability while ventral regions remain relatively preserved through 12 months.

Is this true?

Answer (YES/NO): NO